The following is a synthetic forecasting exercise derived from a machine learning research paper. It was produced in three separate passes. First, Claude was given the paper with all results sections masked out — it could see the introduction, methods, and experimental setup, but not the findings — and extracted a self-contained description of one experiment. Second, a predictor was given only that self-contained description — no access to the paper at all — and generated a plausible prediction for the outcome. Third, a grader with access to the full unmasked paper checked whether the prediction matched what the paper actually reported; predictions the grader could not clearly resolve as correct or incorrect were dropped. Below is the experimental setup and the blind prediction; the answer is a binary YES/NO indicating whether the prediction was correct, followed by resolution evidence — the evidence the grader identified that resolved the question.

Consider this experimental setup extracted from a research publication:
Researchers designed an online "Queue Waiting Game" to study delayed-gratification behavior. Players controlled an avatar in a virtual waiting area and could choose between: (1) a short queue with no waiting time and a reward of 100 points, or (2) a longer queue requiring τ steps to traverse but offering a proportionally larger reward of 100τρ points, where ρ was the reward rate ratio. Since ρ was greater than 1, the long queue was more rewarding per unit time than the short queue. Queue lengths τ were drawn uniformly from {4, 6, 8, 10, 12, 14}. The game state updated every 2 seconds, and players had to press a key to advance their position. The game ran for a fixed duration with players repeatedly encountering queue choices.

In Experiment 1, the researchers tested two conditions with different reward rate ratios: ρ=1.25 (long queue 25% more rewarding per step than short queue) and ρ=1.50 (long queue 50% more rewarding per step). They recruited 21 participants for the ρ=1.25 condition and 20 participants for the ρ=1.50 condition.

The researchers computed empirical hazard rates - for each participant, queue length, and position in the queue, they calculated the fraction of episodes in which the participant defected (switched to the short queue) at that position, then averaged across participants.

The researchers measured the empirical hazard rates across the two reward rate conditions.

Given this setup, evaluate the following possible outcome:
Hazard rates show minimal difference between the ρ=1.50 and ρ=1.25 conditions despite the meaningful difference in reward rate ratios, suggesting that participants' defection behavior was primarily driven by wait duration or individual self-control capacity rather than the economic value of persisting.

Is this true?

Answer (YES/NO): NO